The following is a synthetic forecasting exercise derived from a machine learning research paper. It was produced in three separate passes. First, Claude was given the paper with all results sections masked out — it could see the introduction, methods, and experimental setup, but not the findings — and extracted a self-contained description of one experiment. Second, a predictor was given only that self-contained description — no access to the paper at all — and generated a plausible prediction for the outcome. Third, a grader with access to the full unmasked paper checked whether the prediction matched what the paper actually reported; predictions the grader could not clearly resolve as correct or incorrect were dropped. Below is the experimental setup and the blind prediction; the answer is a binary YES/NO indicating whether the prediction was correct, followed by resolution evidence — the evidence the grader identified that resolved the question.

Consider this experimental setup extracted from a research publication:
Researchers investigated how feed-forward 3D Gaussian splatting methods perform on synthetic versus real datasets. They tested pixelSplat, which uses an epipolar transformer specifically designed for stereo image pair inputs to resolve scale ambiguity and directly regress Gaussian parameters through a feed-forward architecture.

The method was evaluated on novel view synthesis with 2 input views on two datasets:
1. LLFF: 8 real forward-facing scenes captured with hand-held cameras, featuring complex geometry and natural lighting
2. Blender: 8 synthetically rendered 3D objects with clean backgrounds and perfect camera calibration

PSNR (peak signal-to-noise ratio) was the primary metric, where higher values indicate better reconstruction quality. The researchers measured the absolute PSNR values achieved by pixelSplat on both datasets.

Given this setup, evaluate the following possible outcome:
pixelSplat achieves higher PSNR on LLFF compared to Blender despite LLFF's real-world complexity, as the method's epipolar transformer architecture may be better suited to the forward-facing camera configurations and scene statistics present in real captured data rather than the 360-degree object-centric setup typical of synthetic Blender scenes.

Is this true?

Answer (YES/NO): YES